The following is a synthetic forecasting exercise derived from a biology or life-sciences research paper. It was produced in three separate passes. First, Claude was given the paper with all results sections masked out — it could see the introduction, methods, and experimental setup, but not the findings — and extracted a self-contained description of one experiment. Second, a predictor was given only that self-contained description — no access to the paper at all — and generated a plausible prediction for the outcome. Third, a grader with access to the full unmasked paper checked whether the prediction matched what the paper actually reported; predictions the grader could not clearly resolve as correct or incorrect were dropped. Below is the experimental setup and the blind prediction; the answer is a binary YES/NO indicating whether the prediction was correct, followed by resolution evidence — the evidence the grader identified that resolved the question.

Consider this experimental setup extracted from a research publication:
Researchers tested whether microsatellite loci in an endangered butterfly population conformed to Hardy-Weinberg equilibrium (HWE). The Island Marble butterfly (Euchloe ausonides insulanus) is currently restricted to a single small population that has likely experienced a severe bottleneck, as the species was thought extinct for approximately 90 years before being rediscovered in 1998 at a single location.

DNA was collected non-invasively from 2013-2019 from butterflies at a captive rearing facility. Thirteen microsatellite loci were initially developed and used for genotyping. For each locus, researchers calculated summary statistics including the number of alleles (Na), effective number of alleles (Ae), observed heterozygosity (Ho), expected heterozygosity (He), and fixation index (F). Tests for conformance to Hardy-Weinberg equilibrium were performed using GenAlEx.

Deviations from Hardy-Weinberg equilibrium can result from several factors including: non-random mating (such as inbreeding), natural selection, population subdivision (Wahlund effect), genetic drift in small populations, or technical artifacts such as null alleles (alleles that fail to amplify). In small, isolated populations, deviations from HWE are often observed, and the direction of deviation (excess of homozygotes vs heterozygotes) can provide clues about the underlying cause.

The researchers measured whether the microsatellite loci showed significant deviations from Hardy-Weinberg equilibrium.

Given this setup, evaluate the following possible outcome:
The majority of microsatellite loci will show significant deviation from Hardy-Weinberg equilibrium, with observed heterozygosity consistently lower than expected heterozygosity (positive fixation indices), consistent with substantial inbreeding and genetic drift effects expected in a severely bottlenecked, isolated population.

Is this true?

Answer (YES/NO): YES